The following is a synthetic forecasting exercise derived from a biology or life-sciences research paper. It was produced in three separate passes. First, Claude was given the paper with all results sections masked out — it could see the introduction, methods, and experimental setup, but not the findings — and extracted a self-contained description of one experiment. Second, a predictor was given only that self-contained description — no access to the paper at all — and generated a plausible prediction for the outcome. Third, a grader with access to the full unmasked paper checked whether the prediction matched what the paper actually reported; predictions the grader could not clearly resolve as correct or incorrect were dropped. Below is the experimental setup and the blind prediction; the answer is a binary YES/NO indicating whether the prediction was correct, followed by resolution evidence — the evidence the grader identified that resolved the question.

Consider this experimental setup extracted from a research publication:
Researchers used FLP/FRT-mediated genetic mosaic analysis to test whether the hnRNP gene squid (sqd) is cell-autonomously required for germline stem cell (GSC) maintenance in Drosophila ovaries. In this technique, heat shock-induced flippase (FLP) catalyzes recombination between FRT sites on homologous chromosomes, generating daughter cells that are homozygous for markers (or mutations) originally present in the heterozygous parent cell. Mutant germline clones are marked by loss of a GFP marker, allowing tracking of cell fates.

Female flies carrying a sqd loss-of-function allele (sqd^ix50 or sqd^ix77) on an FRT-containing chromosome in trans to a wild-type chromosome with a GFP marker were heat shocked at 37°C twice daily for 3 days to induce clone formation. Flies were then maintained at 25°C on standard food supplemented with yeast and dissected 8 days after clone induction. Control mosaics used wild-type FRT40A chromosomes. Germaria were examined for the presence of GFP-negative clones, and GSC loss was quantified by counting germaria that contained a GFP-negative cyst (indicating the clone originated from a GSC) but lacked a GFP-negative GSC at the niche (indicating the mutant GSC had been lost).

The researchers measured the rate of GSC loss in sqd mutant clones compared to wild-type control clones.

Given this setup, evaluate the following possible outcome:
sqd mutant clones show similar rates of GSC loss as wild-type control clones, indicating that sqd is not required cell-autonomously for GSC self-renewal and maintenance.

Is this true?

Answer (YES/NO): NO